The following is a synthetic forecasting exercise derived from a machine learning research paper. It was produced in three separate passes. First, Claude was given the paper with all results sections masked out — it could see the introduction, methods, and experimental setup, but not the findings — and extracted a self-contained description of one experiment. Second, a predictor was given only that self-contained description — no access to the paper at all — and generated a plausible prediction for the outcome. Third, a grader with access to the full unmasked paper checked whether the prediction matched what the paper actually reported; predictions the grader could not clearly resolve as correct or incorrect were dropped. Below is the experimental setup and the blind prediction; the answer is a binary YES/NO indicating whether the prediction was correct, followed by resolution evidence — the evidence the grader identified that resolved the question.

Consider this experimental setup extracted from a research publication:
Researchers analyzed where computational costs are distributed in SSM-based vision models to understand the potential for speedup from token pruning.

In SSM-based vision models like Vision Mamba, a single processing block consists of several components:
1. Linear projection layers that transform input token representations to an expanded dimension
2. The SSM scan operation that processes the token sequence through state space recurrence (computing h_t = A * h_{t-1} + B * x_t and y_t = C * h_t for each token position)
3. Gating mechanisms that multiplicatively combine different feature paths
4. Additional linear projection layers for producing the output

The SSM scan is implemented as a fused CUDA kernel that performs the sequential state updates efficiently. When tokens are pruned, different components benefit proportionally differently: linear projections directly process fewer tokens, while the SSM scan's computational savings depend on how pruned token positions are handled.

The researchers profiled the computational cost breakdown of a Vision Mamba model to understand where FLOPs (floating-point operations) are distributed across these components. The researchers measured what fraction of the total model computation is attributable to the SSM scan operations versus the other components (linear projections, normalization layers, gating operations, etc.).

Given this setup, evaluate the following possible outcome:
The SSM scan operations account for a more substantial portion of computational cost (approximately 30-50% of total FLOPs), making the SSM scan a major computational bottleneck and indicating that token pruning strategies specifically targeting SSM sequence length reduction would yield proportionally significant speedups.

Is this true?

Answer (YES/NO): NO